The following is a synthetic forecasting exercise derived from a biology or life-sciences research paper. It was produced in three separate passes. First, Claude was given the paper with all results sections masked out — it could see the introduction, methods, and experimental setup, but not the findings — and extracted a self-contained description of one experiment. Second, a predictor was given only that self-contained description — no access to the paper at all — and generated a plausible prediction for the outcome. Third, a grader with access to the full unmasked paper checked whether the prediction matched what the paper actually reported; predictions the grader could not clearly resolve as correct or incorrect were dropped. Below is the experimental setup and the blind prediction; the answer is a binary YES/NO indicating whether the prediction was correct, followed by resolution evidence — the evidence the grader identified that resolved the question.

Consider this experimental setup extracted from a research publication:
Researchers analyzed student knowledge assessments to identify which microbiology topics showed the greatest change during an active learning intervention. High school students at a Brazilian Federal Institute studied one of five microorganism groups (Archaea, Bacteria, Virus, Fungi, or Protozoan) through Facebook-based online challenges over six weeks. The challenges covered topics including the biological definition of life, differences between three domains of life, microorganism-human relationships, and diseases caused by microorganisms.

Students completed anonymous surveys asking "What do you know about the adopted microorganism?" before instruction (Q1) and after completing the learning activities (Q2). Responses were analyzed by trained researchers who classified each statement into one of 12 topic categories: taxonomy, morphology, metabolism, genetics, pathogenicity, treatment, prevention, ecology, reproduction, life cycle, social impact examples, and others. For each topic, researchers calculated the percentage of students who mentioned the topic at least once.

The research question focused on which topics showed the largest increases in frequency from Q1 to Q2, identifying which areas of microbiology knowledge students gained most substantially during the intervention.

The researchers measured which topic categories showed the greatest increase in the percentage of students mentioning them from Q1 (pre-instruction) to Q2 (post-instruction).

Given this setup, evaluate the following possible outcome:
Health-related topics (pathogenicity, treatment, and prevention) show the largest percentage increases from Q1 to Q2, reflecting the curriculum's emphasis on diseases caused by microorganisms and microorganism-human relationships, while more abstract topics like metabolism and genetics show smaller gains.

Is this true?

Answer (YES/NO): NO